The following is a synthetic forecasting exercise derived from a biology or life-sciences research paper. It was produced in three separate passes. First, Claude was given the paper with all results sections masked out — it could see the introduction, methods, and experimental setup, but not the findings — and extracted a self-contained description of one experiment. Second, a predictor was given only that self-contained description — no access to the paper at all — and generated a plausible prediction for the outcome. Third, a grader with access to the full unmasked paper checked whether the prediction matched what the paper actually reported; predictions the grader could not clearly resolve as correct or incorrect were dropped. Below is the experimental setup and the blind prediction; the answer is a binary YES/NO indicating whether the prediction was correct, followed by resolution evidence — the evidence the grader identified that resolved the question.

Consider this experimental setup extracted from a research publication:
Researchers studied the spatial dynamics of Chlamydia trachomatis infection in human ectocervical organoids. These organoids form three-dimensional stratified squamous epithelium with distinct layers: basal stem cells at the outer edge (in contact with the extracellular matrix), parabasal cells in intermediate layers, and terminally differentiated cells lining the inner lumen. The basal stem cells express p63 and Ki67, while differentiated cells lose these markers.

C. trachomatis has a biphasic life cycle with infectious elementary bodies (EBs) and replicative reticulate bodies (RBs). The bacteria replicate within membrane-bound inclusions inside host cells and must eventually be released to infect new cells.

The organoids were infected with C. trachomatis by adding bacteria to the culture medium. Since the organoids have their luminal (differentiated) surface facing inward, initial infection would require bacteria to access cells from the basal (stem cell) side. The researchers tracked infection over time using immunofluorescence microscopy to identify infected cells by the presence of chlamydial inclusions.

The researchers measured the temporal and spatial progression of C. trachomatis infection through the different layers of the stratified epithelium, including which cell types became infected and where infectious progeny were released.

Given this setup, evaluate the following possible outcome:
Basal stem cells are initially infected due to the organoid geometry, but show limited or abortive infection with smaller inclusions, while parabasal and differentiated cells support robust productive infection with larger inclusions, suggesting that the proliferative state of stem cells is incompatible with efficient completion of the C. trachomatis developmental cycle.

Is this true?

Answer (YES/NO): NO